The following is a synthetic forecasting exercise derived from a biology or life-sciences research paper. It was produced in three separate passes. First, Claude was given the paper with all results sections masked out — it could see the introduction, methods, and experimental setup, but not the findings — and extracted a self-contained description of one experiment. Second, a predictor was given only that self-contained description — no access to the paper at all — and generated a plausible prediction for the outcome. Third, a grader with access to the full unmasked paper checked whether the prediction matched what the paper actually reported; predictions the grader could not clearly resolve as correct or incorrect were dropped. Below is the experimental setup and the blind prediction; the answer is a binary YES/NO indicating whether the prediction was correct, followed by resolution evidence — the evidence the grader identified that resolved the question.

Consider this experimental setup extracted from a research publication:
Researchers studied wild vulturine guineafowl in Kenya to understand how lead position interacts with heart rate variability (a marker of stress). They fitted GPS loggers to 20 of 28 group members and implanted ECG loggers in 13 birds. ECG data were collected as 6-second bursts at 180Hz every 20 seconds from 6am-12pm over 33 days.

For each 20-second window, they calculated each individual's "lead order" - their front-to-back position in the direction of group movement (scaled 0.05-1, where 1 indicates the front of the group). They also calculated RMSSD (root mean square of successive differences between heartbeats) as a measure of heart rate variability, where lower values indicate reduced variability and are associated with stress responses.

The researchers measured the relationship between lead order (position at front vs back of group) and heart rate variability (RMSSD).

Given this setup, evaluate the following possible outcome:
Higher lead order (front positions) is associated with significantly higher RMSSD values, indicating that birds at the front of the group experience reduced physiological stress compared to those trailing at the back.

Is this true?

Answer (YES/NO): NO